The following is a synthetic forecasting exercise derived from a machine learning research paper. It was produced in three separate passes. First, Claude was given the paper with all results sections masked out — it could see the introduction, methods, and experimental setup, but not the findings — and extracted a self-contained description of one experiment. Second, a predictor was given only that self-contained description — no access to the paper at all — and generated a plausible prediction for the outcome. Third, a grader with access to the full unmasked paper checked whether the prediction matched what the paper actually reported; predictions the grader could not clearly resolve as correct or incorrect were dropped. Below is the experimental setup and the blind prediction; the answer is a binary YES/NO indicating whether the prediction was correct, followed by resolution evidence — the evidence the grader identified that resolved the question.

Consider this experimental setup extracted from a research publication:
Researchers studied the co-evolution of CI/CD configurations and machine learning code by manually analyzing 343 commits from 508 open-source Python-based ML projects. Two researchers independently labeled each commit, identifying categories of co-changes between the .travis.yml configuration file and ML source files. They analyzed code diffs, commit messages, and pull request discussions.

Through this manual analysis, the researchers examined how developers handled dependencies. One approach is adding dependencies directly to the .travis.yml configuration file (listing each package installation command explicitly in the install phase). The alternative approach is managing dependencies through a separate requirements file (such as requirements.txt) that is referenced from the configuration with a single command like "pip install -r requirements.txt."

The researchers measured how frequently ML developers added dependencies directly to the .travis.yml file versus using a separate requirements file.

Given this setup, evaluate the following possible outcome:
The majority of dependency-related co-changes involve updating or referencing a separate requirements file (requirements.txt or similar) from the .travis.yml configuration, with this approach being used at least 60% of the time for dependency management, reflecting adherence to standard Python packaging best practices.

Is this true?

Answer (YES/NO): NO